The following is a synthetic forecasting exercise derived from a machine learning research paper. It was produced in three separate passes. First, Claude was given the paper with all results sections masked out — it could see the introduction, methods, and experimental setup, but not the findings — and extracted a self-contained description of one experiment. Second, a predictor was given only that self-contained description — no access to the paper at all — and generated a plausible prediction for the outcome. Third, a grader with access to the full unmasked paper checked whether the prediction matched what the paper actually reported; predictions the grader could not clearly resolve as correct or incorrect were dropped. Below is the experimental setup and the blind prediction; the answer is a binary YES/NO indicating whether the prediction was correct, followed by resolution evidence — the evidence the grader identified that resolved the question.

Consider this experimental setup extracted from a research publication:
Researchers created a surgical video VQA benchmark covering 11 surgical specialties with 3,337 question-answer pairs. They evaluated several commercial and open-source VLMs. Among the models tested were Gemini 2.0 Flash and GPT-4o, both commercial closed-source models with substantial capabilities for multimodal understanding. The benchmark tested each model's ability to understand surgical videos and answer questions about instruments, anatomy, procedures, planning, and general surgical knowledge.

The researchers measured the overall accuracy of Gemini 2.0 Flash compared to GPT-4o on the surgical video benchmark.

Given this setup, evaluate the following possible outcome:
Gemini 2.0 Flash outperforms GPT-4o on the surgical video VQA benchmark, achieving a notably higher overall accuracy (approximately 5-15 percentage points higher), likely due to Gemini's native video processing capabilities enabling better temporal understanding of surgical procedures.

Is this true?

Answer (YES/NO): YES